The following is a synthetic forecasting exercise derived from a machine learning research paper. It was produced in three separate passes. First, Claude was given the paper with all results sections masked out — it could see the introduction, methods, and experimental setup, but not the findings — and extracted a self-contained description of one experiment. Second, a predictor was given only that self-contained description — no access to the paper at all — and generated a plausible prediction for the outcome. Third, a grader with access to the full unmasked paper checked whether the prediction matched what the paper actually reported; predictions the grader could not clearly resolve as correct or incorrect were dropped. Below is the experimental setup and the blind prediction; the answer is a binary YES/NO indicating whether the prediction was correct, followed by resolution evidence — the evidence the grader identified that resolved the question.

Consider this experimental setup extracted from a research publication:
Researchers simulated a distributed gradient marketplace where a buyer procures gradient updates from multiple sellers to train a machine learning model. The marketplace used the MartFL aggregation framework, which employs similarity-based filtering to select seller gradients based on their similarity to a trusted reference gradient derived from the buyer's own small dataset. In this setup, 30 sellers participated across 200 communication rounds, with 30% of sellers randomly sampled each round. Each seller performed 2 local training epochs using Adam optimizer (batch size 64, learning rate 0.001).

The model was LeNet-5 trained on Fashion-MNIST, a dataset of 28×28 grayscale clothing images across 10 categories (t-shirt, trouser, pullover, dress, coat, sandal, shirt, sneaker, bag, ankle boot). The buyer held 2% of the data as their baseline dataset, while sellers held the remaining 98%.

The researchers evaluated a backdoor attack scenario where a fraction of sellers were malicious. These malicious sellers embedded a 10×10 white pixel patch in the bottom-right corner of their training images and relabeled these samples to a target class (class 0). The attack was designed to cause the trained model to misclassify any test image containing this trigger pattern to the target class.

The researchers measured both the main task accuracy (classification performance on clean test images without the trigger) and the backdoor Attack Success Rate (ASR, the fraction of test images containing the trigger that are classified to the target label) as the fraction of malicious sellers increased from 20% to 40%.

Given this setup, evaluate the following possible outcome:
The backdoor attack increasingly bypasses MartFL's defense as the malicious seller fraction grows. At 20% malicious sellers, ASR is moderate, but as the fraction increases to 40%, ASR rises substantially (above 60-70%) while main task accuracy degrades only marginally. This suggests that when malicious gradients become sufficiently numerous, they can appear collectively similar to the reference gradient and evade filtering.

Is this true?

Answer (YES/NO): YES